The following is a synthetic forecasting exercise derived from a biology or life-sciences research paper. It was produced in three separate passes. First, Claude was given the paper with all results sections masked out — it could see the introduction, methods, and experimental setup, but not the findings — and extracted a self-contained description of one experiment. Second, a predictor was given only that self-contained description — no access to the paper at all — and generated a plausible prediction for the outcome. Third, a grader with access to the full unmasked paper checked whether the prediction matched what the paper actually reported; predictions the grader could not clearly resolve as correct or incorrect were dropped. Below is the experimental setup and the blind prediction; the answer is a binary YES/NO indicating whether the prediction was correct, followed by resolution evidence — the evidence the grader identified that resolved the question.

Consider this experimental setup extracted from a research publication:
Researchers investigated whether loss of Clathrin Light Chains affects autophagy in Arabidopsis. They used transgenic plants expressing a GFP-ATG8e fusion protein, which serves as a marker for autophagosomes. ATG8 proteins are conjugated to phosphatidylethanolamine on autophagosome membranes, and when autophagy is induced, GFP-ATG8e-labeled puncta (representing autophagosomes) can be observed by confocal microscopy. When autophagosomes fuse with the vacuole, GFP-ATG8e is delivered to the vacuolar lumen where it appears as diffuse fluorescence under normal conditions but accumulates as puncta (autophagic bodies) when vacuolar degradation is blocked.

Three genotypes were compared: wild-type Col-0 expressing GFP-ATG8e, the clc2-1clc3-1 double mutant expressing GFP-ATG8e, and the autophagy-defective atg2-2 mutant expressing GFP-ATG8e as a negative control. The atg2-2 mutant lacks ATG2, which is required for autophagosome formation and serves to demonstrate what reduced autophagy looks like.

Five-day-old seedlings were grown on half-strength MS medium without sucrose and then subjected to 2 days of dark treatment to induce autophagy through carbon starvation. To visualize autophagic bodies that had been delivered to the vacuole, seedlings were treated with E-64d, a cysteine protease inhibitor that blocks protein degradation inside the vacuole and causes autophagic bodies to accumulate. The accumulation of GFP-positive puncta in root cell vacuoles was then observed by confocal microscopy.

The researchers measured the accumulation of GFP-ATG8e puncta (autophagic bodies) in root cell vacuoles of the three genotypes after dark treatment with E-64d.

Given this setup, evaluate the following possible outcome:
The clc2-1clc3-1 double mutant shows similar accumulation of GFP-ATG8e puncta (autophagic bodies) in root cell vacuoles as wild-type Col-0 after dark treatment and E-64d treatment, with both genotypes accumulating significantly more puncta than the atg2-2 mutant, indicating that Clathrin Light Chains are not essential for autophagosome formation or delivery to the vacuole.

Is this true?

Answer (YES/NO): NO